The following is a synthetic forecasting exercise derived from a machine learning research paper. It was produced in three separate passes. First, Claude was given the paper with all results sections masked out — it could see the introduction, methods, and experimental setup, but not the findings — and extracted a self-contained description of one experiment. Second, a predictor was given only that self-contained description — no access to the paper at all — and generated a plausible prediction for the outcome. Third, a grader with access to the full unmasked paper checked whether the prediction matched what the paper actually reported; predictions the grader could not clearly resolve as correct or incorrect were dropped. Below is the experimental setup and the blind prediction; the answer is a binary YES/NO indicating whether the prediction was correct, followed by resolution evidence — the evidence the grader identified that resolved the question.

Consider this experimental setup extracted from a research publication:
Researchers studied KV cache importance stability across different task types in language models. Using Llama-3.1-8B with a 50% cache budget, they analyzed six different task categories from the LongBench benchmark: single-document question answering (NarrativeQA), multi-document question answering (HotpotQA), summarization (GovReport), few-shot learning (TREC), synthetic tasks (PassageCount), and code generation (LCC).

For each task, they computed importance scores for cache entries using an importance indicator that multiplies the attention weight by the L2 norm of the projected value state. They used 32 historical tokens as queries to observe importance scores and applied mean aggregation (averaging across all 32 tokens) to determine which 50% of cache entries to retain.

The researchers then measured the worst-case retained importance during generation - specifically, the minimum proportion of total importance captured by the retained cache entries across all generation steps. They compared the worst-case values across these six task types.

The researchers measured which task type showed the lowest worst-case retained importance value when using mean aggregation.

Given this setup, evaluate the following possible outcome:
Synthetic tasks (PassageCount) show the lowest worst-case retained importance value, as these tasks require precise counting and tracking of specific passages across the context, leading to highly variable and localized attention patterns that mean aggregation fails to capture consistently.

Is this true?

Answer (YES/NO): NO